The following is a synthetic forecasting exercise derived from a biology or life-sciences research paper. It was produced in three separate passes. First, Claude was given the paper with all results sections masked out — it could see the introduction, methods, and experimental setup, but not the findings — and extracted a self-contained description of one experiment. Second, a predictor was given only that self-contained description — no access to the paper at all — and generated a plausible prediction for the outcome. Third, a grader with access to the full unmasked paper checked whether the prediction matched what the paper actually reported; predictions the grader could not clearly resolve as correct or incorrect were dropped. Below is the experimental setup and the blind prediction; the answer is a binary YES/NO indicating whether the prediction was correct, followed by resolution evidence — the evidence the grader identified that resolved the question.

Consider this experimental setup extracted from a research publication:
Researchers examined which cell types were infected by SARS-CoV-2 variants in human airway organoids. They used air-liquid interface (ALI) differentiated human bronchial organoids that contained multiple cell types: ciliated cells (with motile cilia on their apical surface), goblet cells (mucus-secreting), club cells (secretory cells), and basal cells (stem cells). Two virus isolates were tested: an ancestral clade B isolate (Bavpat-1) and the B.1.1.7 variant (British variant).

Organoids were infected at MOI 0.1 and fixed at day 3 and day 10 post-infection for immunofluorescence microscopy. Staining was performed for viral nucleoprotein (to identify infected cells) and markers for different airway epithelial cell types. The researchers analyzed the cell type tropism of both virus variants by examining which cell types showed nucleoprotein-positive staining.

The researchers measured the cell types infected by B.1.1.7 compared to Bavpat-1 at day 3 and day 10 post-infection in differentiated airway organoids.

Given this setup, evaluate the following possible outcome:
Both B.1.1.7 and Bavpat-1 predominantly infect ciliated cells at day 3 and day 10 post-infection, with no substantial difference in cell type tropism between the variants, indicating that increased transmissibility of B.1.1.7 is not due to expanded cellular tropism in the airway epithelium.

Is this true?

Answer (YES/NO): YES